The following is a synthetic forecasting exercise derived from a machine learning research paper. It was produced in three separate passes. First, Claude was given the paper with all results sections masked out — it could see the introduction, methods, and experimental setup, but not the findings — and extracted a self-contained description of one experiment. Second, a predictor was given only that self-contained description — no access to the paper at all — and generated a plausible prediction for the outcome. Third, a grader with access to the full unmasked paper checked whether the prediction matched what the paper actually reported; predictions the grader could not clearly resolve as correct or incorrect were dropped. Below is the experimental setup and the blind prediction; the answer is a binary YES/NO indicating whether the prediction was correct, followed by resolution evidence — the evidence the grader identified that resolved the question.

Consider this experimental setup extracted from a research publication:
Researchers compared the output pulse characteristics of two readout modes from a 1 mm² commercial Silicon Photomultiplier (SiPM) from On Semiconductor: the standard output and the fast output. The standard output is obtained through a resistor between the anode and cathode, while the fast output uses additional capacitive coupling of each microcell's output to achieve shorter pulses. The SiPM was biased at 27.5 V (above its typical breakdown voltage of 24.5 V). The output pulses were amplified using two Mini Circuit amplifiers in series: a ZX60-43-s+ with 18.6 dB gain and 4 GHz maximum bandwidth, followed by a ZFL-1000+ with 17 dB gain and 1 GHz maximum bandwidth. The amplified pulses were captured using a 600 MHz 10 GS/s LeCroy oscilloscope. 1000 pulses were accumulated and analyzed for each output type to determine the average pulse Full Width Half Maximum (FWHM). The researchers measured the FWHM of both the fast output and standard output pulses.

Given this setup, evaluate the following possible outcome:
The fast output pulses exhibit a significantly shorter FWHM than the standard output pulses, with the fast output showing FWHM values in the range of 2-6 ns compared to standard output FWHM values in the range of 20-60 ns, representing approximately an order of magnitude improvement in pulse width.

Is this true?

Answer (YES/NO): NO